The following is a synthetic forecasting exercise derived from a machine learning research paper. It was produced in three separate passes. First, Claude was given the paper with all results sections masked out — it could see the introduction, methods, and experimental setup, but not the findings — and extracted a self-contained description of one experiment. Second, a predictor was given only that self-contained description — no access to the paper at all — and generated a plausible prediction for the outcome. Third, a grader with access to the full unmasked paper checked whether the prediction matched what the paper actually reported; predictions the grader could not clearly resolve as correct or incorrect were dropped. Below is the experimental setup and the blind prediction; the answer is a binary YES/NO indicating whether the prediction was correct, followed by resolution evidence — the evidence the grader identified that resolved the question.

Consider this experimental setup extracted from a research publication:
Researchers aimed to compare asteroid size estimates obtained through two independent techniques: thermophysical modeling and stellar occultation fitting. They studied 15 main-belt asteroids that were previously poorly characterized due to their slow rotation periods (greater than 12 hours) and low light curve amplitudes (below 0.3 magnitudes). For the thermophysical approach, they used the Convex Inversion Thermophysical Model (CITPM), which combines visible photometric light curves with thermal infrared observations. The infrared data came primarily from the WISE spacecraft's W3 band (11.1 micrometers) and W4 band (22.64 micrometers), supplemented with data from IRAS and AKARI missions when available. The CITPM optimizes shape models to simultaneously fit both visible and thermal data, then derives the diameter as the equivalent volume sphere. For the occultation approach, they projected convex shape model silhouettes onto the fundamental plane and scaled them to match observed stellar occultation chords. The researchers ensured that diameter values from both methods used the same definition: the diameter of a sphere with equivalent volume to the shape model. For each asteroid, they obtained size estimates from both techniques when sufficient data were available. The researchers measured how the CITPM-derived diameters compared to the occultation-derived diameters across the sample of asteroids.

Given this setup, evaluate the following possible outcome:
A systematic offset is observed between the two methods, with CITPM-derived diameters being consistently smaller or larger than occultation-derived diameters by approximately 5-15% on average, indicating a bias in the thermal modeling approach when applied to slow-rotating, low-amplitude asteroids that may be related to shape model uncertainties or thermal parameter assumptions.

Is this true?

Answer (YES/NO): NO